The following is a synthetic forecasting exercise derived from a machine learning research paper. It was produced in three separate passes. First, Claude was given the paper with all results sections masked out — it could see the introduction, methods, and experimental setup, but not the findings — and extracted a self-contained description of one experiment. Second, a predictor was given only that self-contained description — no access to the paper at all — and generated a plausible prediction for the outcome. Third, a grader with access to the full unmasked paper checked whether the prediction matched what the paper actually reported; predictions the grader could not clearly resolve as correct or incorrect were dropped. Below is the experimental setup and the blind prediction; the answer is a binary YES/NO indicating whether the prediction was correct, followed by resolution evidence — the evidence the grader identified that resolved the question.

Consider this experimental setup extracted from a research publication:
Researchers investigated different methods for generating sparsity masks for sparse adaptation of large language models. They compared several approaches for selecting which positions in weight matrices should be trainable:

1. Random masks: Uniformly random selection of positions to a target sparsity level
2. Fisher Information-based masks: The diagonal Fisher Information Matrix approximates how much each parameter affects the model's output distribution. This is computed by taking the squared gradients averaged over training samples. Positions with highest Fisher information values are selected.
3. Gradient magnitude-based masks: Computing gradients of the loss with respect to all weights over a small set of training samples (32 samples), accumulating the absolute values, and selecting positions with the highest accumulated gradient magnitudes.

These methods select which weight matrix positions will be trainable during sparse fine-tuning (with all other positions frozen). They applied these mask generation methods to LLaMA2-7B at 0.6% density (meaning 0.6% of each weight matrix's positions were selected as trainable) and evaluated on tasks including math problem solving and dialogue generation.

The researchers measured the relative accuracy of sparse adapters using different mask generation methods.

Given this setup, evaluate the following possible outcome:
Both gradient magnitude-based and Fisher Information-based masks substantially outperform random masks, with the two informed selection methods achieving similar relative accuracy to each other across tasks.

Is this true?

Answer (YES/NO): NO